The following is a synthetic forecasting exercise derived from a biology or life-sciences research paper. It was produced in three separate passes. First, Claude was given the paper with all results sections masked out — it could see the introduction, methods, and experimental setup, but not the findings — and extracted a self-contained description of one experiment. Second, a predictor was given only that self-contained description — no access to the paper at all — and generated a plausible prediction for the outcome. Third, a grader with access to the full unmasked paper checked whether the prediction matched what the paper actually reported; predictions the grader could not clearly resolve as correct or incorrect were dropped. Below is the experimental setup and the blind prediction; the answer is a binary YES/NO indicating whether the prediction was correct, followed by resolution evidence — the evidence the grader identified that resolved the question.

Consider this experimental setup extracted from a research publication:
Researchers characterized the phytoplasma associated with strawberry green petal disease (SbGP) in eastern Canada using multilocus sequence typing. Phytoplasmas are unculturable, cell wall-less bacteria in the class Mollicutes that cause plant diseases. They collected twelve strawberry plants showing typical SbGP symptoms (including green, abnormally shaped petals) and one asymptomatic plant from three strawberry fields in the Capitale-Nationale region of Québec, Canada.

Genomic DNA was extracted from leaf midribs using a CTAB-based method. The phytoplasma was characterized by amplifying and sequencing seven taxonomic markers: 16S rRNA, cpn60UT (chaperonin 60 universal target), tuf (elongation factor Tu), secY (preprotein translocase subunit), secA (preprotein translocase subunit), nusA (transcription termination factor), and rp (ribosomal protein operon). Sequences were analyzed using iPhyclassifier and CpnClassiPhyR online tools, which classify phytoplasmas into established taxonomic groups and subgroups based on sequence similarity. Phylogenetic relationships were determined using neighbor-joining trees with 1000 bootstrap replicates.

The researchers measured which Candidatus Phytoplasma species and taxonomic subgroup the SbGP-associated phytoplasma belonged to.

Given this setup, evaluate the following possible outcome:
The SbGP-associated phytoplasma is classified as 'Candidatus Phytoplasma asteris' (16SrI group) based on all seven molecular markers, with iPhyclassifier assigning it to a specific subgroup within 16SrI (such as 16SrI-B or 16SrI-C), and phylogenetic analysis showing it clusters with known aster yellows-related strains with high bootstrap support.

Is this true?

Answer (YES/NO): NO